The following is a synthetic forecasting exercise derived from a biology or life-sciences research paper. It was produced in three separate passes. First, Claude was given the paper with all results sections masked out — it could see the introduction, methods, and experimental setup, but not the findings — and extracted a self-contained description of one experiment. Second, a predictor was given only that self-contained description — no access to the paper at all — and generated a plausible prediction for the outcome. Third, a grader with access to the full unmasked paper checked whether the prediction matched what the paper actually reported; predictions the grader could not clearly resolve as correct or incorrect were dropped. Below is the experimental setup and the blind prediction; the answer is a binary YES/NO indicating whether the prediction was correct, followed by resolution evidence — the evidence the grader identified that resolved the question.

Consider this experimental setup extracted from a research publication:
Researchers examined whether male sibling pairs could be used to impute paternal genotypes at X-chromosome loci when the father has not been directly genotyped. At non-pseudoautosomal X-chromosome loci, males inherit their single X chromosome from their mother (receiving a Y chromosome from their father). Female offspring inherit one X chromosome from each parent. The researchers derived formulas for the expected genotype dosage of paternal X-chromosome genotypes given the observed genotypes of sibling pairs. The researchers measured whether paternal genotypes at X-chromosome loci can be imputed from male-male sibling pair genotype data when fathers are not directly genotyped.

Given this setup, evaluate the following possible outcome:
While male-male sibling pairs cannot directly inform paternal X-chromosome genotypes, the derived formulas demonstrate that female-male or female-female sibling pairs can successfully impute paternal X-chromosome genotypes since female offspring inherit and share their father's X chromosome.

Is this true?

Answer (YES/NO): YES